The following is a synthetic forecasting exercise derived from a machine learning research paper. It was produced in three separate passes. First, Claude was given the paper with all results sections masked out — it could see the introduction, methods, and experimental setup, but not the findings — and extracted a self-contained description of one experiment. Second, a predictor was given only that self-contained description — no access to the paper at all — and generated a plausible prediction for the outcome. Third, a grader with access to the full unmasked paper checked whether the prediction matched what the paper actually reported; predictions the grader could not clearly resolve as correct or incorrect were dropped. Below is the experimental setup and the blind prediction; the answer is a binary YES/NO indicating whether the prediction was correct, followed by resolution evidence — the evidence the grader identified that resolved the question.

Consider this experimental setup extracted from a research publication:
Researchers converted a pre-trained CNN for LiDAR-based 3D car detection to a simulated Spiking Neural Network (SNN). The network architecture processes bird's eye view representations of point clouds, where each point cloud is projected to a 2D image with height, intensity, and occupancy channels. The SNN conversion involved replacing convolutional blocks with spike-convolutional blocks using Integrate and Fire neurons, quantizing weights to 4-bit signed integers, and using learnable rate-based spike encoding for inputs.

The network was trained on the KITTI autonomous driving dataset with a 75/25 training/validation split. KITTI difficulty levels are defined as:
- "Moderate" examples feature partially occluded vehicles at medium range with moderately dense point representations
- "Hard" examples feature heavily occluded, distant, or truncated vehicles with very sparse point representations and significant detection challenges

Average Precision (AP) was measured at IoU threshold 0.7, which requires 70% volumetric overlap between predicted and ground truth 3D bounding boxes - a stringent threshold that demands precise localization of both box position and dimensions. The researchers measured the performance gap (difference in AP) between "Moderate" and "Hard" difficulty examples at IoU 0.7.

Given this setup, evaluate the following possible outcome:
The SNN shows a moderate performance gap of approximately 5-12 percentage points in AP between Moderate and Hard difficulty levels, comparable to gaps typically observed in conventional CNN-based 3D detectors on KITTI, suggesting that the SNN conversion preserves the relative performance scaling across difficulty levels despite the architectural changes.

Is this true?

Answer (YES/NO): NO